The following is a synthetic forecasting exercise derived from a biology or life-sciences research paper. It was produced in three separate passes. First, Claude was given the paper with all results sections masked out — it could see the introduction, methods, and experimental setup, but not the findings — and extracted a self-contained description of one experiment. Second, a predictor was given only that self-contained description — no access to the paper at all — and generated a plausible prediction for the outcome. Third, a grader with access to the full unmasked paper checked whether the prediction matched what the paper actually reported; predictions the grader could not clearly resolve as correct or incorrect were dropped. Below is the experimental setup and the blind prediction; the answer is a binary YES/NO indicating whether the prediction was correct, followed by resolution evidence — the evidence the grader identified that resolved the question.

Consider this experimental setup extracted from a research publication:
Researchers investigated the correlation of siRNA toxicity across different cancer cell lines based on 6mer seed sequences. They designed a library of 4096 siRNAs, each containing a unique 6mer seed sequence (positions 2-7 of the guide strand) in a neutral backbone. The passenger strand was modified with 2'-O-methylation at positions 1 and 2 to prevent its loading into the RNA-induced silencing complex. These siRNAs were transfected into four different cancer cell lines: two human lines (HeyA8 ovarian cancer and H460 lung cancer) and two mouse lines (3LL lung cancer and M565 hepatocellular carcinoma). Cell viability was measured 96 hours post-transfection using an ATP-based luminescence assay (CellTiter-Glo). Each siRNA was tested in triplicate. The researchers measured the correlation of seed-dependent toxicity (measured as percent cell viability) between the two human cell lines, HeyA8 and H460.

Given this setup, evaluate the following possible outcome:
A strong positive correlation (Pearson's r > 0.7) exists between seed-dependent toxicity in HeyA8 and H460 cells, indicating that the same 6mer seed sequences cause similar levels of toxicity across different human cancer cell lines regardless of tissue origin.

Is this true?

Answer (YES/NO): NO